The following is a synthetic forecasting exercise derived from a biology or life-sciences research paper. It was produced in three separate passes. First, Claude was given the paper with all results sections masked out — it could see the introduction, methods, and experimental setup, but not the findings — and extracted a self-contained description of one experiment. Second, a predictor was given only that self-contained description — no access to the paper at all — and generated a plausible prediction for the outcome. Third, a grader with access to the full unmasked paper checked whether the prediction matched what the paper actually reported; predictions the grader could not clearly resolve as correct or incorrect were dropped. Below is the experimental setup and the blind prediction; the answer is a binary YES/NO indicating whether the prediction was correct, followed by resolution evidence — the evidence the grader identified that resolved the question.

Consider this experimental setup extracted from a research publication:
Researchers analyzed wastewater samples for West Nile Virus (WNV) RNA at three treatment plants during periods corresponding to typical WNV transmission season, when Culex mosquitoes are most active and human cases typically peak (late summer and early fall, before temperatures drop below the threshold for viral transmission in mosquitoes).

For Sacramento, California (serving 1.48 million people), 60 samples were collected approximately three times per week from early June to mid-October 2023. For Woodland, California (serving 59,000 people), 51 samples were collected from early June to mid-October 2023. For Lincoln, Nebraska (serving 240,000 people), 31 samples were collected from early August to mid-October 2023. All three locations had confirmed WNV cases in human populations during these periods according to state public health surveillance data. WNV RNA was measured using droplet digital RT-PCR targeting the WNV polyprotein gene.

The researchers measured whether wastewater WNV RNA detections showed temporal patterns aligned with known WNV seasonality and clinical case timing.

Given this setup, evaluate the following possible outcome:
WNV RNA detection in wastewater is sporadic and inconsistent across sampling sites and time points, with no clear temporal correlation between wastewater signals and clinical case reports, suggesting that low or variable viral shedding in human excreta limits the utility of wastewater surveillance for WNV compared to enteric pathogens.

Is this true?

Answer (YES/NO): NO